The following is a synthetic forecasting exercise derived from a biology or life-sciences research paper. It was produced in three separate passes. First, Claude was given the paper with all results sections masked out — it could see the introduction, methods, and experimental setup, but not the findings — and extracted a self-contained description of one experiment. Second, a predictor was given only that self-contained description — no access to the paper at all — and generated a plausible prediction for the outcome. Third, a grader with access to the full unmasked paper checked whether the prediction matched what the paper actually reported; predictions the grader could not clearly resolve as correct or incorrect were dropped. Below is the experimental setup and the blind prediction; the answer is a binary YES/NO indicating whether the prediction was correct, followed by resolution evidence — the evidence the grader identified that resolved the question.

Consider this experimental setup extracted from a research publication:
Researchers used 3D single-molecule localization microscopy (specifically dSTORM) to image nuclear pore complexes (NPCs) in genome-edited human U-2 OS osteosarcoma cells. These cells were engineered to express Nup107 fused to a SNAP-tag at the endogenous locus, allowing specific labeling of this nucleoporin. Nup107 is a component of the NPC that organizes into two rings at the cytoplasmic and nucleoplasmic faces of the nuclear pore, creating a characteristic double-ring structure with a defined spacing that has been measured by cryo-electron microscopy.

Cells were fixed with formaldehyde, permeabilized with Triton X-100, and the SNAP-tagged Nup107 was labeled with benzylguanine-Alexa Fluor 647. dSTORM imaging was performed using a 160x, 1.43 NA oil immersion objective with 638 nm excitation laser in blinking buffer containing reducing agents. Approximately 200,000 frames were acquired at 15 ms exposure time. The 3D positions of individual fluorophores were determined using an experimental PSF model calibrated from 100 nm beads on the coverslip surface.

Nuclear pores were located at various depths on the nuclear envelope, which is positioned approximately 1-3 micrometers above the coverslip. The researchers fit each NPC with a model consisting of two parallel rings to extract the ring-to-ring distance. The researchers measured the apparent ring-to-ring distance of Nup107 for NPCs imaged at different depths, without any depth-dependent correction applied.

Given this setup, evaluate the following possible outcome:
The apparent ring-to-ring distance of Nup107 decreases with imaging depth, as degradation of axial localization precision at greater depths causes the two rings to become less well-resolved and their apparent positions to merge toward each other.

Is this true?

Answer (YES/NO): NO